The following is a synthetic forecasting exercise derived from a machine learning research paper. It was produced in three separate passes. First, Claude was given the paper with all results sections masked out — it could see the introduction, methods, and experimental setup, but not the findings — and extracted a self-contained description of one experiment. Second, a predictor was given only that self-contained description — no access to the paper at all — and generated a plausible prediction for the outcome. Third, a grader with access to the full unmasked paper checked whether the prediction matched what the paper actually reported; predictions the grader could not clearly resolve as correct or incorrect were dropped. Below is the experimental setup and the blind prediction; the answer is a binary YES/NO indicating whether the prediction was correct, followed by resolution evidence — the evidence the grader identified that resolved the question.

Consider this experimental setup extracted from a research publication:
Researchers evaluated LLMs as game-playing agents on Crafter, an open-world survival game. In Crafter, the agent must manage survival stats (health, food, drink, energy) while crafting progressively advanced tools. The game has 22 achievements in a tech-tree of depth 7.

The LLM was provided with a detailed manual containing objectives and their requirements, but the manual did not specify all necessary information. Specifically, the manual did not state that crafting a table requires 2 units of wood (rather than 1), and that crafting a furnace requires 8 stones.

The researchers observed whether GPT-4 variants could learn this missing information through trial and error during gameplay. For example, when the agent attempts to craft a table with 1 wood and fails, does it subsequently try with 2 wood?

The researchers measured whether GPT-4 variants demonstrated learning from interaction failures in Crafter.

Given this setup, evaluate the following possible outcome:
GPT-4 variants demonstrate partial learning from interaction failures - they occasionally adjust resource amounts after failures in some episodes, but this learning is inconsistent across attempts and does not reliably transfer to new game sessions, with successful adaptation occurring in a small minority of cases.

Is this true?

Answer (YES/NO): NO